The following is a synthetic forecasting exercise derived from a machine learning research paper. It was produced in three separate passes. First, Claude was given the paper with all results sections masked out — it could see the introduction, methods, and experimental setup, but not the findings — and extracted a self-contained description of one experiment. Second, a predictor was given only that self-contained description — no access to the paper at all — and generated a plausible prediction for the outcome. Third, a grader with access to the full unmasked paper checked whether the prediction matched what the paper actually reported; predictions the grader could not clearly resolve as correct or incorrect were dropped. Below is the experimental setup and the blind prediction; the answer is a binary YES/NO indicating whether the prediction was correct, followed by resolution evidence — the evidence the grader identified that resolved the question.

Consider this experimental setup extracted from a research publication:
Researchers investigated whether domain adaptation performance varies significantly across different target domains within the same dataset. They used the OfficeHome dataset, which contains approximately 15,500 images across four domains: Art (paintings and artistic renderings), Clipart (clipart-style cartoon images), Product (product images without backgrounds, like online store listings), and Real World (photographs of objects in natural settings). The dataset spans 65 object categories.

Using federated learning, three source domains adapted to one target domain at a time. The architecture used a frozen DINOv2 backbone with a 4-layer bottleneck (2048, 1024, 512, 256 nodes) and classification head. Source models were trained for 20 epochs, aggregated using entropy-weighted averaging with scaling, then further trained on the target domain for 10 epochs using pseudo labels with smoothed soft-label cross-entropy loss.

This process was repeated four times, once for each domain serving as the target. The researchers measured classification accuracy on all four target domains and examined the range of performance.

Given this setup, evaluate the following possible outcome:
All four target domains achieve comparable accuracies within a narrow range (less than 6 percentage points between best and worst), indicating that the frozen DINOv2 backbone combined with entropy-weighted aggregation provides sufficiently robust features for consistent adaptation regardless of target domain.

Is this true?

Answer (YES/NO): NO